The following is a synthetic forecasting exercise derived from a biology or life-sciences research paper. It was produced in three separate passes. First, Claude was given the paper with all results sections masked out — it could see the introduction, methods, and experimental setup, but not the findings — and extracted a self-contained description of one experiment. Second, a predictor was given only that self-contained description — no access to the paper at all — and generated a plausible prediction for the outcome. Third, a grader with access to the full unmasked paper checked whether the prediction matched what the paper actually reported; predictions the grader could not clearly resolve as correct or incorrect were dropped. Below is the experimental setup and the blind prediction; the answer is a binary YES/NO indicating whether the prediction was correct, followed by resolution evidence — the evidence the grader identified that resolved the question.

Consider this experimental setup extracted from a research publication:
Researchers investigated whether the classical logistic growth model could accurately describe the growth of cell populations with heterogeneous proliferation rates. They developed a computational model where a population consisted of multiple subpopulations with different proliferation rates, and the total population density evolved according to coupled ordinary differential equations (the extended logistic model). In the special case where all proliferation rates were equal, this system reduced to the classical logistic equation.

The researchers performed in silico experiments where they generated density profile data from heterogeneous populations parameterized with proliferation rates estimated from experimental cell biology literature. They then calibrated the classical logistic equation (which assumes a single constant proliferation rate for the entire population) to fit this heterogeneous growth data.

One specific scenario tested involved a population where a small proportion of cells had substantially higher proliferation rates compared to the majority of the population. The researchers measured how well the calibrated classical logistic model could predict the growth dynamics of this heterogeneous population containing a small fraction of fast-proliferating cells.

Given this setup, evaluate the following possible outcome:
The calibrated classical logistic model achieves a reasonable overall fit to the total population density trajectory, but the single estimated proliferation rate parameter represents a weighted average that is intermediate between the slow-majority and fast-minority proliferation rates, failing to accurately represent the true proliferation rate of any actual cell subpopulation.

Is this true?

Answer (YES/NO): NO